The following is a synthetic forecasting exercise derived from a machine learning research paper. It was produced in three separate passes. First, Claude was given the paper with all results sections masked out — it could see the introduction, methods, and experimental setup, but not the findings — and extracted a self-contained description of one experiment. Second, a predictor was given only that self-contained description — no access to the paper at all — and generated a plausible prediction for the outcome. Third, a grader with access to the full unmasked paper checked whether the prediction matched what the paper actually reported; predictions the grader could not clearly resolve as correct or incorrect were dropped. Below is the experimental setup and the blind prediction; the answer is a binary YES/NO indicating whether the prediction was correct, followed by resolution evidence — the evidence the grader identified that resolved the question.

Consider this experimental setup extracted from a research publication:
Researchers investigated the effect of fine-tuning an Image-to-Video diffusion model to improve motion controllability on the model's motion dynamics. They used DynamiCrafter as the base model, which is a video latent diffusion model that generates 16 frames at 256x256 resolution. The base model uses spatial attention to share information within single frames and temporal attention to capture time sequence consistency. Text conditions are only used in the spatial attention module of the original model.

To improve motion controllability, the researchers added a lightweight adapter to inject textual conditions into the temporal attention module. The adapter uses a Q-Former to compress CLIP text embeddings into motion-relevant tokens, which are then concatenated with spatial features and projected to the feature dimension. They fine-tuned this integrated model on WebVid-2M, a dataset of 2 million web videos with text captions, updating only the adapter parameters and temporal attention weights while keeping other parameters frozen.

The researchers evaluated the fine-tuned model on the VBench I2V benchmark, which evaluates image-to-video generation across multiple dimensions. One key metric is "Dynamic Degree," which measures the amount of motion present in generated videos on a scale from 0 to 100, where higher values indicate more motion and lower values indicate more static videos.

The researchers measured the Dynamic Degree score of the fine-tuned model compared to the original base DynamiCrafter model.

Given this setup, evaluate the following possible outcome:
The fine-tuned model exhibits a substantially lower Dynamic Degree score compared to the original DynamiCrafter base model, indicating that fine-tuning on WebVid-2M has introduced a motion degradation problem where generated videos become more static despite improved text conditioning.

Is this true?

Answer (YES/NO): YES